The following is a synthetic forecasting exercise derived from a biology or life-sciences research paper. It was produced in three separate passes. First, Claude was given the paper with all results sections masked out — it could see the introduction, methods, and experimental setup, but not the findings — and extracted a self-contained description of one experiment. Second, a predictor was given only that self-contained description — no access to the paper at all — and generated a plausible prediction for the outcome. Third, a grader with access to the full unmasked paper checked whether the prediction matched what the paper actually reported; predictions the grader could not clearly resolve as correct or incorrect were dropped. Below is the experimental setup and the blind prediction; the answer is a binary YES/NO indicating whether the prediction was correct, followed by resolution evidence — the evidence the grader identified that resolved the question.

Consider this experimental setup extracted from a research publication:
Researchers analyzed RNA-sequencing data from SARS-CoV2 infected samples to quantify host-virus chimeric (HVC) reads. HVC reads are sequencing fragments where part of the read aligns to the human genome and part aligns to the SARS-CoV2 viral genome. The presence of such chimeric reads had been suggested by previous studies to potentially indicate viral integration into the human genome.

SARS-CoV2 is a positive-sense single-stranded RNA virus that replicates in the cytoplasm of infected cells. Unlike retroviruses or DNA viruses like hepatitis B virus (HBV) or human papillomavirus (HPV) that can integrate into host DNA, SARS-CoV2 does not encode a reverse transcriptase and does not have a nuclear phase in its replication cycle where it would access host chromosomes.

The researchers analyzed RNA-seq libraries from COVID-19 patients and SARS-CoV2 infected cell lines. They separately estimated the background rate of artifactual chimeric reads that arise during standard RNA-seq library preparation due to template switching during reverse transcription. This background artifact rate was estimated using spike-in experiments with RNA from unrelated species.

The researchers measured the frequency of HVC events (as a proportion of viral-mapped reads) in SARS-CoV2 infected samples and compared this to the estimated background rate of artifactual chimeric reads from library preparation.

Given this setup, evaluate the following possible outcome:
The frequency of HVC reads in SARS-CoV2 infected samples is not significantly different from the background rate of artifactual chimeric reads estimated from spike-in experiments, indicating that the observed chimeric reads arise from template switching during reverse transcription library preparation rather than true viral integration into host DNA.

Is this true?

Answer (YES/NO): YES